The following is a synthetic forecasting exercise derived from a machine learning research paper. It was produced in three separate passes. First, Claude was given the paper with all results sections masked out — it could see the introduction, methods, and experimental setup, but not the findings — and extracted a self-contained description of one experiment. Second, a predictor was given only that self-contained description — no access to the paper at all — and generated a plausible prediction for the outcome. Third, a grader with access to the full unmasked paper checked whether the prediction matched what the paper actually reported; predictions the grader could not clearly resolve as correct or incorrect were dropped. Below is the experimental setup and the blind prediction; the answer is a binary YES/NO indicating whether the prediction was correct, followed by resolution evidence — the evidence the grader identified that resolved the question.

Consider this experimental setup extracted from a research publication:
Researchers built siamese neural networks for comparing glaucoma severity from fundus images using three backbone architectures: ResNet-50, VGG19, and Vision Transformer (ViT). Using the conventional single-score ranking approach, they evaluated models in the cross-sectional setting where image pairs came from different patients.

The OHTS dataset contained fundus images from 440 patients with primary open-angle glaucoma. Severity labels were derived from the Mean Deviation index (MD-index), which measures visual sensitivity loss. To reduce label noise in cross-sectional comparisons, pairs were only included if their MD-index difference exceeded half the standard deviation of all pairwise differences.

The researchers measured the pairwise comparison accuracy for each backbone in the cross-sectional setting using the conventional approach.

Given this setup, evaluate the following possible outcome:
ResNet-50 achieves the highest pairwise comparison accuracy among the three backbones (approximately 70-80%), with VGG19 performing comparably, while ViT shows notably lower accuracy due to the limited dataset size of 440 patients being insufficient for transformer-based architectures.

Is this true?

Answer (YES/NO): NO